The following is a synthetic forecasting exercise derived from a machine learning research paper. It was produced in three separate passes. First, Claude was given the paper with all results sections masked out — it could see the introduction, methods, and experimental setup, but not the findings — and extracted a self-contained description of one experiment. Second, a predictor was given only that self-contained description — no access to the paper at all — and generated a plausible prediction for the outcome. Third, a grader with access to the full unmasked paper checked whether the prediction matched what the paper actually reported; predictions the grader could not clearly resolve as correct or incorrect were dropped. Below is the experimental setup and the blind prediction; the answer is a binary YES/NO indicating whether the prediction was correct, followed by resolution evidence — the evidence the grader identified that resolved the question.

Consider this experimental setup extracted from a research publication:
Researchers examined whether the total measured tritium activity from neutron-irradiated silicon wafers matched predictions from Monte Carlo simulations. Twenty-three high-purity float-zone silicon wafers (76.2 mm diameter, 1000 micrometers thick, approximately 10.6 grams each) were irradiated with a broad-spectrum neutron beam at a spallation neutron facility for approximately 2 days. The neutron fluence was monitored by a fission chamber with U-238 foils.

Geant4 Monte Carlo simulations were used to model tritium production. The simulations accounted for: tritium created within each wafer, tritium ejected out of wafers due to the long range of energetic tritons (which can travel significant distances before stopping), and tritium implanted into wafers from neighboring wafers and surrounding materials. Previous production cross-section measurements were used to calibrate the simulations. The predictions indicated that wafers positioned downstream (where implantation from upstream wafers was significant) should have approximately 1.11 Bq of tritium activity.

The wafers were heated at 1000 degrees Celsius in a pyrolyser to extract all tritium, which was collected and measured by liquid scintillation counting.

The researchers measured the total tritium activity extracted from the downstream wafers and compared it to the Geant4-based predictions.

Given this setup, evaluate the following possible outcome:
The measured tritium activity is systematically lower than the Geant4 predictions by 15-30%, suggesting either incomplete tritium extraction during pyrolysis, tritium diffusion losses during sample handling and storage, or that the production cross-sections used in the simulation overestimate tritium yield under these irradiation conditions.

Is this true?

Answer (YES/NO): NO